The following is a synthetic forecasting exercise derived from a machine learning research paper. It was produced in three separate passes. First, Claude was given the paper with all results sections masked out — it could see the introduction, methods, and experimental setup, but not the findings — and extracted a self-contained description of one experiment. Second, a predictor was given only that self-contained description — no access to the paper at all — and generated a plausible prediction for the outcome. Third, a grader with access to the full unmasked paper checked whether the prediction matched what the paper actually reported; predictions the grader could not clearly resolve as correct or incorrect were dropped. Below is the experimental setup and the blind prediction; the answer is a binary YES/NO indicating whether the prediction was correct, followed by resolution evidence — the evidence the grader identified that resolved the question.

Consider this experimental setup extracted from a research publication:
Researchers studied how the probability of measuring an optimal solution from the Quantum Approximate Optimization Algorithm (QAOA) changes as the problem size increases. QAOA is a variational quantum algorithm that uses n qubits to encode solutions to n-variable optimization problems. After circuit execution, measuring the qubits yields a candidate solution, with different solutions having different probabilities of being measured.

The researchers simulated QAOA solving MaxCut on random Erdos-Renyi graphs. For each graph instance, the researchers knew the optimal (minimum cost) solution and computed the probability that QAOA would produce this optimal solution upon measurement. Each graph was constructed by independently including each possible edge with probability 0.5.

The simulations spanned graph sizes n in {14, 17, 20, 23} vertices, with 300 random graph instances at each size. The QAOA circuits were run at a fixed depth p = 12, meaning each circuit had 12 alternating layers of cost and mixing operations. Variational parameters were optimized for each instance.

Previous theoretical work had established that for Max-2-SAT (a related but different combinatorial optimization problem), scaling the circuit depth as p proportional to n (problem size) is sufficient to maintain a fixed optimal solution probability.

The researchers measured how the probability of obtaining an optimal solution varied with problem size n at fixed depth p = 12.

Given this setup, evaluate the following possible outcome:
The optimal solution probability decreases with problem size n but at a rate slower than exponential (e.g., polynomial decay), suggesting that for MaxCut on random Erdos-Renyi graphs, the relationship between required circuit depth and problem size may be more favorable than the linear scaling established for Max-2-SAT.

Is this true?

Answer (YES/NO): NO